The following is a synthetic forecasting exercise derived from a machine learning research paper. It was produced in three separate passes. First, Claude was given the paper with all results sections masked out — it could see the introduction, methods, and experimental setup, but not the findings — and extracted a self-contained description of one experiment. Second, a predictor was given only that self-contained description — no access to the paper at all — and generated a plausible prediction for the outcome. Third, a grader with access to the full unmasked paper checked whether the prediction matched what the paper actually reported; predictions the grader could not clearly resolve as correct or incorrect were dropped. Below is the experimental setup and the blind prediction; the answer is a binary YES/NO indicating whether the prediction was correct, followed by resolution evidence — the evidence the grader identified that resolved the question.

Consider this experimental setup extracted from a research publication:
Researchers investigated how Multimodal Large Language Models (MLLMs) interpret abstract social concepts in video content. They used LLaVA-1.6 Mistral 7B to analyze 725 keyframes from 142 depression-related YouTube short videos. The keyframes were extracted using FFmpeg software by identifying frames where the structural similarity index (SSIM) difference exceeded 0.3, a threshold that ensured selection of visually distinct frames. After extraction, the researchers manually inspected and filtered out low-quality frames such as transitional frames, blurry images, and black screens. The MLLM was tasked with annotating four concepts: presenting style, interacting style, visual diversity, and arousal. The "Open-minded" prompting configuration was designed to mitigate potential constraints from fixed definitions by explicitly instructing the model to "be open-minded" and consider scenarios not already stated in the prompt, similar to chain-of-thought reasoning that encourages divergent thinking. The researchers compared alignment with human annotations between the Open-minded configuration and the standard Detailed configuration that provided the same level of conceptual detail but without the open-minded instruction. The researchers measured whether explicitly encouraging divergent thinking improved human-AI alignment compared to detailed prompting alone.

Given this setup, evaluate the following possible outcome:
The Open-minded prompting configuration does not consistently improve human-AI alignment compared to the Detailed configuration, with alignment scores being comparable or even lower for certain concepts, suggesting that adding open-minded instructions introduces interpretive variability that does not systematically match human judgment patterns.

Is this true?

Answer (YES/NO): YES